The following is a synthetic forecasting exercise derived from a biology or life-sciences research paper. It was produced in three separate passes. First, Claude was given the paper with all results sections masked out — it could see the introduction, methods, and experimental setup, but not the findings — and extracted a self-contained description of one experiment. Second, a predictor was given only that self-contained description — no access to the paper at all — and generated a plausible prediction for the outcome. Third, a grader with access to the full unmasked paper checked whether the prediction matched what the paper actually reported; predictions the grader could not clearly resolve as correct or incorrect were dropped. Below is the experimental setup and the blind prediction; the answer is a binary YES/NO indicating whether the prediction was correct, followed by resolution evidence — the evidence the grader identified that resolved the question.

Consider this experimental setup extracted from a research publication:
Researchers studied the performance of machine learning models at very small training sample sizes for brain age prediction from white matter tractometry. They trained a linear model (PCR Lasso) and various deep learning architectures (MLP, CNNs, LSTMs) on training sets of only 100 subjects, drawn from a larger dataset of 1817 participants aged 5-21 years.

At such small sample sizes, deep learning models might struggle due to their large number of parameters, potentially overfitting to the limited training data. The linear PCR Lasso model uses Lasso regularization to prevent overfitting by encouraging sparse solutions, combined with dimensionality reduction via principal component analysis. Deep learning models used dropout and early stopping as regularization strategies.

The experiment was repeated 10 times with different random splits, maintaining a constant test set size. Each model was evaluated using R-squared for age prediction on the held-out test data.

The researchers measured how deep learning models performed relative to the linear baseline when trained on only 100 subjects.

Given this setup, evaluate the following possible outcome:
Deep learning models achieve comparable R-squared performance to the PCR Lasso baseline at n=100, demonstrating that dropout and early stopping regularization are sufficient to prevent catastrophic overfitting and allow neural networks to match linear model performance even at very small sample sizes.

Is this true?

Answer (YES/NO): NO